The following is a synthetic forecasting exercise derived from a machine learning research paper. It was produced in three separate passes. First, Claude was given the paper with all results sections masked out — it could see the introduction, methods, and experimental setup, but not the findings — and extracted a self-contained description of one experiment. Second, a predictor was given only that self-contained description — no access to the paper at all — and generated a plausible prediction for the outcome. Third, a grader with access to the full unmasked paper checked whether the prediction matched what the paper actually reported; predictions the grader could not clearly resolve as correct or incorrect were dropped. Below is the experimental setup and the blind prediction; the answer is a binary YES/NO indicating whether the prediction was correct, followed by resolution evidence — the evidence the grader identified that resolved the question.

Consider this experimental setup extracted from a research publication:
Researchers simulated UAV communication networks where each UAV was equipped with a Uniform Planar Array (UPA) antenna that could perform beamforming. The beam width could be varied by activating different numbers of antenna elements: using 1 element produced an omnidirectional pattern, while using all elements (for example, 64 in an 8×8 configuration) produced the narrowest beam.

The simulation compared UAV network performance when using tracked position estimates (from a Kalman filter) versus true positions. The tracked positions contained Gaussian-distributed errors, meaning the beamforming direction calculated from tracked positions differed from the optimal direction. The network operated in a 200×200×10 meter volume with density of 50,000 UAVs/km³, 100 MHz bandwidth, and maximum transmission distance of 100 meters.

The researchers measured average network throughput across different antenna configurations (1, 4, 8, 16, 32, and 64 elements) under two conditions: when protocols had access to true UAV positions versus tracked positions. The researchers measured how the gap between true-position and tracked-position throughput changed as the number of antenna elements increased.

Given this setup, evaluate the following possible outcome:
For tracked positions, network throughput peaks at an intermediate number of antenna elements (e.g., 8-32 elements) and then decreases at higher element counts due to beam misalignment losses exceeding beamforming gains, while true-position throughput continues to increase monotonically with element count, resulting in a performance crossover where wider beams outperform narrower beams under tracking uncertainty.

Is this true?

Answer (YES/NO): NO